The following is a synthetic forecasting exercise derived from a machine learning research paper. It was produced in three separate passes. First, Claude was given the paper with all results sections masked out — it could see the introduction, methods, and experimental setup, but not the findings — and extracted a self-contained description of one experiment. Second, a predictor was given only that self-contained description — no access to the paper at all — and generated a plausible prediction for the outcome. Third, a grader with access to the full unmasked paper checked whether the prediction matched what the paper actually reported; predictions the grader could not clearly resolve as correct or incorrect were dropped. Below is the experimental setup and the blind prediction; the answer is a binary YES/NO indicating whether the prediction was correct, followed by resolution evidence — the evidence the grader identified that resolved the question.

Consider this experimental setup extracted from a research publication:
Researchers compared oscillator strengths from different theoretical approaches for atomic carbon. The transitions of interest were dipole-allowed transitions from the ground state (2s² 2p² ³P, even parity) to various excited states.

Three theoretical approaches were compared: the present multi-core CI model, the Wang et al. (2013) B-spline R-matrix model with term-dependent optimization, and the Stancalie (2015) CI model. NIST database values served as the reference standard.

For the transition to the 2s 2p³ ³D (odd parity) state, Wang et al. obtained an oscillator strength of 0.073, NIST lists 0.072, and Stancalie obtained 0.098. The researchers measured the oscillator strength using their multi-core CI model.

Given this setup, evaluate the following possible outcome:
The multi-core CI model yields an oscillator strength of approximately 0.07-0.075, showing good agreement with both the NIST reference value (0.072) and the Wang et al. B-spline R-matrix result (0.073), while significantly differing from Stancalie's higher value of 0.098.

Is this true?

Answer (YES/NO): YES